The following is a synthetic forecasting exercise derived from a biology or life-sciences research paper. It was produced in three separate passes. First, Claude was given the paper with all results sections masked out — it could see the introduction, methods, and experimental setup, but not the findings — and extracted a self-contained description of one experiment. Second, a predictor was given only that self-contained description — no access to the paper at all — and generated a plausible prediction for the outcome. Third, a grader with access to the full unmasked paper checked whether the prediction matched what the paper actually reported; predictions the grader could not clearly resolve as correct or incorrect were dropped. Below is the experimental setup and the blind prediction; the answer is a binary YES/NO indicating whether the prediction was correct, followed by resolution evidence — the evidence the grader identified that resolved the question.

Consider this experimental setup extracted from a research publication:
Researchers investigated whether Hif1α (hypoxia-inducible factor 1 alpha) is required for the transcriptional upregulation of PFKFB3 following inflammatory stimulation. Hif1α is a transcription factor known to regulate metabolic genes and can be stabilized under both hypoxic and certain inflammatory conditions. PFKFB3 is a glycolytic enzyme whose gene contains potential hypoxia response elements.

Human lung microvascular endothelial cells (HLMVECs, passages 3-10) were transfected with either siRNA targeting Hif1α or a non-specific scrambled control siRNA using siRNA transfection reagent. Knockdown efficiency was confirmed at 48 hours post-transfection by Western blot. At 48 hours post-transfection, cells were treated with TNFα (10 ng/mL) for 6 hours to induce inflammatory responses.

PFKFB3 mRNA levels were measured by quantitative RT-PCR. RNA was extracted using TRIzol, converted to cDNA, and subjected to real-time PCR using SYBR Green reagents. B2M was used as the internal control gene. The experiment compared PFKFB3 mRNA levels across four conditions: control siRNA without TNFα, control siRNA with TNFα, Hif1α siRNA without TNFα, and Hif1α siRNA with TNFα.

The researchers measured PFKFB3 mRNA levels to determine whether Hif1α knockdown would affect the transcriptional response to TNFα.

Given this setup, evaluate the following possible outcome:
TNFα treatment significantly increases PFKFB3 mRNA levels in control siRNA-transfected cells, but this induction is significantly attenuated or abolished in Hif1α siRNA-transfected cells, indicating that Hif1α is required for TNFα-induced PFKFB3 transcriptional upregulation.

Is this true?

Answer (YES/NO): YES